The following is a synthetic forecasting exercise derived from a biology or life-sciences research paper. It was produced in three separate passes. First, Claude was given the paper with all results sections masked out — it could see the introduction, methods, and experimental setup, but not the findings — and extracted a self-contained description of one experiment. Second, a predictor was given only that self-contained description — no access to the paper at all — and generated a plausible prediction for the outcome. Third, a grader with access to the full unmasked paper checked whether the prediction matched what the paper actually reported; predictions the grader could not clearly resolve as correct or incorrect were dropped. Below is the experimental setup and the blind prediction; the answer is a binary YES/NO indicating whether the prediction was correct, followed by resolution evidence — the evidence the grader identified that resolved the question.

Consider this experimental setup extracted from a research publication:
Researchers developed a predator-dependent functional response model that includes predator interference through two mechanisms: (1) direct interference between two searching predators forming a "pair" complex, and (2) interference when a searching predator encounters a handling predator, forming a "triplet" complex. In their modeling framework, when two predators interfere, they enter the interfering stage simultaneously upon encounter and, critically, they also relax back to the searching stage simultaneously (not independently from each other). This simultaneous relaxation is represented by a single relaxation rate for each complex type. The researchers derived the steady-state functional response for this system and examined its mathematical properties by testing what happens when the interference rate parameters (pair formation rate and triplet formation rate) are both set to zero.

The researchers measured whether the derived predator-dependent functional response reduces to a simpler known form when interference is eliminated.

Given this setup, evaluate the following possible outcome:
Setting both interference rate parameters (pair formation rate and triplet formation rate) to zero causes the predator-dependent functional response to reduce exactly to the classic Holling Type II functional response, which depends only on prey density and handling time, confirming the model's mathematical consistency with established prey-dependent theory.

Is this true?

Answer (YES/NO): YES